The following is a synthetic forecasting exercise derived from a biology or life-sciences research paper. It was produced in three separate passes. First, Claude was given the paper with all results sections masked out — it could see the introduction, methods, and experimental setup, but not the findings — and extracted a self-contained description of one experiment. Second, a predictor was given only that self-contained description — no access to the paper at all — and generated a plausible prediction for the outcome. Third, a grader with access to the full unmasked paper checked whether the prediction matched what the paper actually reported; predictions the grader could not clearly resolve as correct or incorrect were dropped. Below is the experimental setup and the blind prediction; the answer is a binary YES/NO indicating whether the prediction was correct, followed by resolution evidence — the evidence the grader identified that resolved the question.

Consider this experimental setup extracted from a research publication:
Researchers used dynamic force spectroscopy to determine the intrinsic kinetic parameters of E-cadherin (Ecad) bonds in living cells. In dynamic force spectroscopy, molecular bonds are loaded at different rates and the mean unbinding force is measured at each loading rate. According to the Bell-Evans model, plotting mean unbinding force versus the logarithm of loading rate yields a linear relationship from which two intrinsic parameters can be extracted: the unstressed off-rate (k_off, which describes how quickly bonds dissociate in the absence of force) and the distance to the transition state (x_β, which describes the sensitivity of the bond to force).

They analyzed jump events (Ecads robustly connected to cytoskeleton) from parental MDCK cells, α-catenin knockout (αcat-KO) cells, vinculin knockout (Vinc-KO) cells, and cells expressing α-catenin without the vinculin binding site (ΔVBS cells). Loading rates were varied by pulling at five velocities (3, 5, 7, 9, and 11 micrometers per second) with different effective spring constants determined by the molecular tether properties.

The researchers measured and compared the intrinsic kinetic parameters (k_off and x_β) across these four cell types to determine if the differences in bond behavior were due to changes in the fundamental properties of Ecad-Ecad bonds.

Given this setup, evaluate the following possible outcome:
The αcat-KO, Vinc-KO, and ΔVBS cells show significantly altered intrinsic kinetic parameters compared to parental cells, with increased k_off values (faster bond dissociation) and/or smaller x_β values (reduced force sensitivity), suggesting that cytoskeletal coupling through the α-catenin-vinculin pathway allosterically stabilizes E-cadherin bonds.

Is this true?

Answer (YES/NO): NO